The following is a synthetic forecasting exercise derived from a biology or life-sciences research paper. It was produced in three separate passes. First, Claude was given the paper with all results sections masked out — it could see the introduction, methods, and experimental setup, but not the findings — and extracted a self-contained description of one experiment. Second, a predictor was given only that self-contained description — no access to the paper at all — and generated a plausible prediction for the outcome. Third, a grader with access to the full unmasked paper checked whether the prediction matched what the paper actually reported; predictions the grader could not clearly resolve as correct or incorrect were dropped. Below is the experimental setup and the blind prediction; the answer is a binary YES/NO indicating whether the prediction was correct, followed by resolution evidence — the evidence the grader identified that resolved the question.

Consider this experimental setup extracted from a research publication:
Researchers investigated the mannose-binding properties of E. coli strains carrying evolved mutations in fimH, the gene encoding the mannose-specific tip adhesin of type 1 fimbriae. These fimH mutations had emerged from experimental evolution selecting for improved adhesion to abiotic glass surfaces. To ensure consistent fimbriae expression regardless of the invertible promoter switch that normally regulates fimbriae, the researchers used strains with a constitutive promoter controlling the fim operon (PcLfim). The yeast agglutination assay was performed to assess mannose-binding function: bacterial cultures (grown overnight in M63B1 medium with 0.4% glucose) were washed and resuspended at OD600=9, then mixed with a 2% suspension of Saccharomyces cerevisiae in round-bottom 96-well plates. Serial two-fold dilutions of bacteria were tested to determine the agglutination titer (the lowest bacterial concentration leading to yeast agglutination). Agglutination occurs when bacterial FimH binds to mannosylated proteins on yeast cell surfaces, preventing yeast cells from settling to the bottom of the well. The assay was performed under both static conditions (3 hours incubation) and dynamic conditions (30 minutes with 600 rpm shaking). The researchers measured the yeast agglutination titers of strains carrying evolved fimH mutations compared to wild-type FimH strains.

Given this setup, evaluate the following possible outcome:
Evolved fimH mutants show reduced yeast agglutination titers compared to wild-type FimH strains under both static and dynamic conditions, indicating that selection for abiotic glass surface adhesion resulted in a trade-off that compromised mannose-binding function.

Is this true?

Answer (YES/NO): YES